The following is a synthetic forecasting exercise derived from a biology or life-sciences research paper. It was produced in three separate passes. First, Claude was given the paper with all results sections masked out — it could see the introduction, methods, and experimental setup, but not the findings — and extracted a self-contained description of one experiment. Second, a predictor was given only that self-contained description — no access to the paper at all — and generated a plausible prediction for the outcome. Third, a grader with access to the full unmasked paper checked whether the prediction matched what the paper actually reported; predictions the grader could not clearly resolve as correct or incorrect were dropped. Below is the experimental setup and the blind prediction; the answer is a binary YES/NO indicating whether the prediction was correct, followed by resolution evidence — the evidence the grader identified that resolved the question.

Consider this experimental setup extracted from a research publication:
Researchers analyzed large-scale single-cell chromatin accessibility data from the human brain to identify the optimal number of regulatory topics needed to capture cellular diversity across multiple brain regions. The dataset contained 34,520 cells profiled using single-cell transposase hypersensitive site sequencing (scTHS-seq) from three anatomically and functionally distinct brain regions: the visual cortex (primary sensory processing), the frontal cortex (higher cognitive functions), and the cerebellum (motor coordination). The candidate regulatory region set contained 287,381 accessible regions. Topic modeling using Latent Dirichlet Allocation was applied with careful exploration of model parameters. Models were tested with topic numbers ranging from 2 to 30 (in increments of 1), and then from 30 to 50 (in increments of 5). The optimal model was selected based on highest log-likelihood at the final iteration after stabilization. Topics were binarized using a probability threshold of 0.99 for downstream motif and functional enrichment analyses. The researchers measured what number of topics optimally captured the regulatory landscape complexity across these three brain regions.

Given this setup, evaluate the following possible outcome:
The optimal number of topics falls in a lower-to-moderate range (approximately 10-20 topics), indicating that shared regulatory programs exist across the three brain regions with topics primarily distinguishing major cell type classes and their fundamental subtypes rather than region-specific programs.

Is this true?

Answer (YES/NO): NO